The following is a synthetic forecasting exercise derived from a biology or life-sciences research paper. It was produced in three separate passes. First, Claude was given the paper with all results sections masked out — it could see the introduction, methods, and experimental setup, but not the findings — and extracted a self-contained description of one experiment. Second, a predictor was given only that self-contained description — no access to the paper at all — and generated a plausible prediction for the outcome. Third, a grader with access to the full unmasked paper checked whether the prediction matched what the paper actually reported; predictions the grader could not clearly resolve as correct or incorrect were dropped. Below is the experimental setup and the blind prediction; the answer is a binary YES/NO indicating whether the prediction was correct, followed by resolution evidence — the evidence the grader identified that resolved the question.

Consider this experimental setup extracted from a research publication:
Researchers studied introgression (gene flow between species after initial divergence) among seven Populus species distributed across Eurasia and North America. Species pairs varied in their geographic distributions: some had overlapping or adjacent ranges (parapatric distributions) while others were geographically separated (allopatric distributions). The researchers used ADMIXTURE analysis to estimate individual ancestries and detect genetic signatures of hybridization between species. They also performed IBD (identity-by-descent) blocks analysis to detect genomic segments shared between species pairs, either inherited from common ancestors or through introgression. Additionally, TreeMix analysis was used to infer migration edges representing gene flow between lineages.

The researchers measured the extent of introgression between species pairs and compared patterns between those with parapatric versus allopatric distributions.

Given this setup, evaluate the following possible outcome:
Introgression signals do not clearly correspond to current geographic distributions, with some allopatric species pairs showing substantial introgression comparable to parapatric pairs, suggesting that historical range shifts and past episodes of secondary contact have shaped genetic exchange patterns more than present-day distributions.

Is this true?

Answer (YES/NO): NO